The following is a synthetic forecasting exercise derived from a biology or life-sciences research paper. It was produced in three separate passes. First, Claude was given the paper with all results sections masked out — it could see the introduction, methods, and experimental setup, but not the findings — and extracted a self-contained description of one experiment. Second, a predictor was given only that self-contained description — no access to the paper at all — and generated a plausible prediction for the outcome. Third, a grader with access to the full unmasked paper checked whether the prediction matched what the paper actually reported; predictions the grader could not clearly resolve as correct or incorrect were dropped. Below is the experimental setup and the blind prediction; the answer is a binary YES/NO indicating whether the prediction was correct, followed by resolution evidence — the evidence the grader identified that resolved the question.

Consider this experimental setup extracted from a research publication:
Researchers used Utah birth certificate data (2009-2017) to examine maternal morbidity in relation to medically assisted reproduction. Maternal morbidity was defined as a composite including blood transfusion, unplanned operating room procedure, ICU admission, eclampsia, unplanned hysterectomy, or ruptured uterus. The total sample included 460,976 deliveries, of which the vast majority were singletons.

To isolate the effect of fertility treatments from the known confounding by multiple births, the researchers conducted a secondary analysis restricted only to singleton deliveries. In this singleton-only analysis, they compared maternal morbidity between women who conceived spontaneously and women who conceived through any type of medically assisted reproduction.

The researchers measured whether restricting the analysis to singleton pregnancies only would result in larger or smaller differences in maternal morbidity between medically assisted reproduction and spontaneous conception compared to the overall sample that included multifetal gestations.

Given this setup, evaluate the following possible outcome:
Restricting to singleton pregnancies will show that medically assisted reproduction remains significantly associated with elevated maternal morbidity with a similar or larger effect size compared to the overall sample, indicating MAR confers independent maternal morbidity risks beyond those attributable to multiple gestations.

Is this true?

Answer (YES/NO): NO